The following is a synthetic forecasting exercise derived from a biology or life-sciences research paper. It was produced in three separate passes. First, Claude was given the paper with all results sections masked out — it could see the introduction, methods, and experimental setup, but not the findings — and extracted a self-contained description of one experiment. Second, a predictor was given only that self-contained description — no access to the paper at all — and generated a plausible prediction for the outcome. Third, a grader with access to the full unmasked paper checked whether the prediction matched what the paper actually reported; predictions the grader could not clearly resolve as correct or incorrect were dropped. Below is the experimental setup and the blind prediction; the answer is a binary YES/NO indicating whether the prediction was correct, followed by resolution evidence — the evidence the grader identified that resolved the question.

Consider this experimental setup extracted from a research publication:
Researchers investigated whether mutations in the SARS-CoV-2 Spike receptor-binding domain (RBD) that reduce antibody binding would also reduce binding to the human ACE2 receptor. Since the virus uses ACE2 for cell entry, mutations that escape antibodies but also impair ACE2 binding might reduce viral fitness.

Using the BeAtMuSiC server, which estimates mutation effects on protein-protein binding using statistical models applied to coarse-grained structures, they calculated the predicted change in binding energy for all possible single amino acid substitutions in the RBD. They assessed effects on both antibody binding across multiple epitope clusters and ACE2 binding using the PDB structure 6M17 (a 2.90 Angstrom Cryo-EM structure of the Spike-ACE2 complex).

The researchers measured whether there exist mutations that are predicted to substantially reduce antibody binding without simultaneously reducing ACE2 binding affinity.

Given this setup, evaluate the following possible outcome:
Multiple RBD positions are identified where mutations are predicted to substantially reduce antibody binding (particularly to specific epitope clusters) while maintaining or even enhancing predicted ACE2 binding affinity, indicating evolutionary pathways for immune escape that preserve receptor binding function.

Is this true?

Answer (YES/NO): YES